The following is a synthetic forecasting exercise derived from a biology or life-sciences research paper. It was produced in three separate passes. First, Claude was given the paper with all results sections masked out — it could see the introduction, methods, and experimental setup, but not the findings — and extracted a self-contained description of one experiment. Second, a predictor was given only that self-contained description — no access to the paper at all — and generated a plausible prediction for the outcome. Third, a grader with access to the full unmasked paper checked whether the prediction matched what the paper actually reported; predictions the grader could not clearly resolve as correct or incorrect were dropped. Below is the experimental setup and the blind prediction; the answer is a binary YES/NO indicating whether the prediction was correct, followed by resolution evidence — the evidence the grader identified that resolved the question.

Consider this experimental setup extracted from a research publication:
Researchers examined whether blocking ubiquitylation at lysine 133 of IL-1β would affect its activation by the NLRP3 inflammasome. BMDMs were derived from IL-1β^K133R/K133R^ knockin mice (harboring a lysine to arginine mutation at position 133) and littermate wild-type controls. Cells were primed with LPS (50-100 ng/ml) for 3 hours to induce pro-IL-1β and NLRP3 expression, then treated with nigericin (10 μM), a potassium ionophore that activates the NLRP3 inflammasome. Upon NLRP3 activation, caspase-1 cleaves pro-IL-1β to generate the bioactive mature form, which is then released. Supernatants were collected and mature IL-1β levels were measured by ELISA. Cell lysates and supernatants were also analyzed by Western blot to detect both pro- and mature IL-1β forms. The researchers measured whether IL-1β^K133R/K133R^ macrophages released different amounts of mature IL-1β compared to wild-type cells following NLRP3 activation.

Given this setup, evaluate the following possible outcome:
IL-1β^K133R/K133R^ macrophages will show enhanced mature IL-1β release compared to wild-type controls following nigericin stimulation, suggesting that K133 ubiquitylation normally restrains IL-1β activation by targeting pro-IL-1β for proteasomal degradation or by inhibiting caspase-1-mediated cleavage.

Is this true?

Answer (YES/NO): YES